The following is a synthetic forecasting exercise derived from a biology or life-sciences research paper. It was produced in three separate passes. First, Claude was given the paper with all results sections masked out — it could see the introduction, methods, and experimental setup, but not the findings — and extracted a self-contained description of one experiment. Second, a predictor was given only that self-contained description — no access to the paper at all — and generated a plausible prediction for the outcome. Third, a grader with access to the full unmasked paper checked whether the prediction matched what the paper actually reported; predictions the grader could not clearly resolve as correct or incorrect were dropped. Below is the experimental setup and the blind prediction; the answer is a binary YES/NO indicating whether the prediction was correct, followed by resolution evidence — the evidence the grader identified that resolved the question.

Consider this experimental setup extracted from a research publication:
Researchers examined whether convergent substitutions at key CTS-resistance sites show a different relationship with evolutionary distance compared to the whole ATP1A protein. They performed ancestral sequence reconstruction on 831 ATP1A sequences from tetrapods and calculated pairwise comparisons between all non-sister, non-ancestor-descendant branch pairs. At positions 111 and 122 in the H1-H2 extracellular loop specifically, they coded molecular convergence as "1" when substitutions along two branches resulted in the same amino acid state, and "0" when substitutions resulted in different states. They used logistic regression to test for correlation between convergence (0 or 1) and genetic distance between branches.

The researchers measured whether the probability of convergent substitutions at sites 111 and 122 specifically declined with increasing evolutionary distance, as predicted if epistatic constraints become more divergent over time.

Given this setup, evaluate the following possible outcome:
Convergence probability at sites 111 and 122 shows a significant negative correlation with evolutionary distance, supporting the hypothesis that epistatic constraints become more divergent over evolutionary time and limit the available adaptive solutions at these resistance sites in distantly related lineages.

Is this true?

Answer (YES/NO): NO